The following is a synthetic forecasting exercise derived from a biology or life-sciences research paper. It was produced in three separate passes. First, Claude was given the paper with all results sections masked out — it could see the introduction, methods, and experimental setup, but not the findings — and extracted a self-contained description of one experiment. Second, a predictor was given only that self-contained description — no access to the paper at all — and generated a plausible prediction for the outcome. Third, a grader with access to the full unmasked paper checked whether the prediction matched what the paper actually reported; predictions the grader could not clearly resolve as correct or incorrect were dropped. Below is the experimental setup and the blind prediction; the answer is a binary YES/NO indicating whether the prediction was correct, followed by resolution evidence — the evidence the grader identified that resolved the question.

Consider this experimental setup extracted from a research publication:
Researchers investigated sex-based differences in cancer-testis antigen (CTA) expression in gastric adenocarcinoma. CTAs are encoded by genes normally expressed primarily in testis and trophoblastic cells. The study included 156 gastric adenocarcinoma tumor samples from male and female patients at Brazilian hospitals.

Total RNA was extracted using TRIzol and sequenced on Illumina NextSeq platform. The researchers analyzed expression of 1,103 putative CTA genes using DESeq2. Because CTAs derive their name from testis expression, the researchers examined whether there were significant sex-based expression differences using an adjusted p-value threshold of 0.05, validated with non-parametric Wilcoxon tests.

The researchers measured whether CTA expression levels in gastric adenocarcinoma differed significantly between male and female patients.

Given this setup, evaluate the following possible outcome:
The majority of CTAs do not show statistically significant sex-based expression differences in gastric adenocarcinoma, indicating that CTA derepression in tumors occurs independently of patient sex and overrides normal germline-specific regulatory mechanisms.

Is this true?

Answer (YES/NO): YES